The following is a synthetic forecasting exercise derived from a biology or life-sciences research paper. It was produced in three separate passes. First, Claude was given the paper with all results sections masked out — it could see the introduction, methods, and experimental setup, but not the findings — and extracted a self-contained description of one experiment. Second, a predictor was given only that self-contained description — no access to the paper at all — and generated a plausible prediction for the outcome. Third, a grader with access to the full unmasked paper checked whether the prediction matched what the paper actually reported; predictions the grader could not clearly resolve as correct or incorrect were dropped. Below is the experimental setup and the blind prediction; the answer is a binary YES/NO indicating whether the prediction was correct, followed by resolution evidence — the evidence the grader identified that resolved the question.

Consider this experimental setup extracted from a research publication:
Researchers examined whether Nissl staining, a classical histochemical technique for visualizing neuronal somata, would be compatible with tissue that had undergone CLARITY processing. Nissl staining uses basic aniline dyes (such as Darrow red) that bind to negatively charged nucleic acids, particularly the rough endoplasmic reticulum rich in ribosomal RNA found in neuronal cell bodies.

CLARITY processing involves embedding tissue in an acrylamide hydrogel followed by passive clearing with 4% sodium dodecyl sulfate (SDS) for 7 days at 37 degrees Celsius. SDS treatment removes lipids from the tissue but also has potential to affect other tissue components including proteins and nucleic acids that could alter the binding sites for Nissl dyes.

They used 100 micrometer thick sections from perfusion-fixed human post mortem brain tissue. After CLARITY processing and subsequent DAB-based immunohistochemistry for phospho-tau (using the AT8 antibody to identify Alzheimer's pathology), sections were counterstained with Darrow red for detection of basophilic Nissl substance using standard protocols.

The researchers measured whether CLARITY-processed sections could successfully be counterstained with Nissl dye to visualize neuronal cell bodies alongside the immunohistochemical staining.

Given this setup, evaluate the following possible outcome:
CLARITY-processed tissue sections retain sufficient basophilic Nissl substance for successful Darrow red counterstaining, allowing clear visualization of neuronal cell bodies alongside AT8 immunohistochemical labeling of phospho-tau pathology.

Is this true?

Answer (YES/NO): YES